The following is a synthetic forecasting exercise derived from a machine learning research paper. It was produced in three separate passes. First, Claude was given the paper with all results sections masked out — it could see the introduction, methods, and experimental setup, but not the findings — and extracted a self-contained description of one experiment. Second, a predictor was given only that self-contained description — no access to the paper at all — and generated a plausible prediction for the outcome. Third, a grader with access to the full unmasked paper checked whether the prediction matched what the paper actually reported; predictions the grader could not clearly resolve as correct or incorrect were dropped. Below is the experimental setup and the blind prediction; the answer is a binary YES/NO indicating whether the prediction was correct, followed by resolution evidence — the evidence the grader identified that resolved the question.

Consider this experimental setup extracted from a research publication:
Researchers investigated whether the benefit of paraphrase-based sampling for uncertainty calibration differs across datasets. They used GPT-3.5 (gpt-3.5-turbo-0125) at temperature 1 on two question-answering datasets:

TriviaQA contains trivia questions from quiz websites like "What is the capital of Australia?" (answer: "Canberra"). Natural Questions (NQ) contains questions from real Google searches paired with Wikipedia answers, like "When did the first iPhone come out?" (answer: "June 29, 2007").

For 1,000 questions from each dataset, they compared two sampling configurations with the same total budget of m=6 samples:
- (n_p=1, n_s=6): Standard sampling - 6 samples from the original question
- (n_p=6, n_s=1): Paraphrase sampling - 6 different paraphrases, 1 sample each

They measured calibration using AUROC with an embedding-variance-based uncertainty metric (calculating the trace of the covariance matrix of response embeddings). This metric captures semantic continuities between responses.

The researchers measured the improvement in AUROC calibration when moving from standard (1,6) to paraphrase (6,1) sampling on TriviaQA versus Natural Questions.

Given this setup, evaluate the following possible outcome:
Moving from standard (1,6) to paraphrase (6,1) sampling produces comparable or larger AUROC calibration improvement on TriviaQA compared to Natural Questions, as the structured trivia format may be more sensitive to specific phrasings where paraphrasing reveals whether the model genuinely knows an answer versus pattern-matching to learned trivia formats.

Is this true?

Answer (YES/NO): YES